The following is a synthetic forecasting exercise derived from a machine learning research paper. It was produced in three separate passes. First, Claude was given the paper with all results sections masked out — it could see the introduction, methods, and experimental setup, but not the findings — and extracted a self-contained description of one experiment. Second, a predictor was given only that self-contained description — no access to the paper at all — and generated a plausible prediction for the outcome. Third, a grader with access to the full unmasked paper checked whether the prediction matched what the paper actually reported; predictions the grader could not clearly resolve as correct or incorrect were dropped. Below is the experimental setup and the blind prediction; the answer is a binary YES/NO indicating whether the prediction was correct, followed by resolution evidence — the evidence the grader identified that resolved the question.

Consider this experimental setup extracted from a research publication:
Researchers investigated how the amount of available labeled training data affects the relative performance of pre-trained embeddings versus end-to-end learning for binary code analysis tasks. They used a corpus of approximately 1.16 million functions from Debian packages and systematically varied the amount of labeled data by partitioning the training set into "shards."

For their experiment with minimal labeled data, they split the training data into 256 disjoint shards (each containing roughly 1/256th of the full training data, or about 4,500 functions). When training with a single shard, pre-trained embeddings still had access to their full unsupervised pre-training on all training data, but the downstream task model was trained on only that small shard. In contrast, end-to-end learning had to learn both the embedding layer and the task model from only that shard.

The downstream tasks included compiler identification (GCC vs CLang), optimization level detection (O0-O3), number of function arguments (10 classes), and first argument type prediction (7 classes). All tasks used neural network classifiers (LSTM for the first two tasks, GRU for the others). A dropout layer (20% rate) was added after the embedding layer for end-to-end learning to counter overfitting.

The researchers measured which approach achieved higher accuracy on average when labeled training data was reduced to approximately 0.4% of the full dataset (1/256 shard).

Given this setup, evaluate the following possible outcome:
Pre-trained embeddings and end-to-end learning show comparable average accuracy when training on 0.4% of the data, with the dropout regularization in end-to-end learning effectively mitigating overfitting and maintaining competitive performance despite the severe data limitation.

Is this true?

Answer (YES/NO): NO